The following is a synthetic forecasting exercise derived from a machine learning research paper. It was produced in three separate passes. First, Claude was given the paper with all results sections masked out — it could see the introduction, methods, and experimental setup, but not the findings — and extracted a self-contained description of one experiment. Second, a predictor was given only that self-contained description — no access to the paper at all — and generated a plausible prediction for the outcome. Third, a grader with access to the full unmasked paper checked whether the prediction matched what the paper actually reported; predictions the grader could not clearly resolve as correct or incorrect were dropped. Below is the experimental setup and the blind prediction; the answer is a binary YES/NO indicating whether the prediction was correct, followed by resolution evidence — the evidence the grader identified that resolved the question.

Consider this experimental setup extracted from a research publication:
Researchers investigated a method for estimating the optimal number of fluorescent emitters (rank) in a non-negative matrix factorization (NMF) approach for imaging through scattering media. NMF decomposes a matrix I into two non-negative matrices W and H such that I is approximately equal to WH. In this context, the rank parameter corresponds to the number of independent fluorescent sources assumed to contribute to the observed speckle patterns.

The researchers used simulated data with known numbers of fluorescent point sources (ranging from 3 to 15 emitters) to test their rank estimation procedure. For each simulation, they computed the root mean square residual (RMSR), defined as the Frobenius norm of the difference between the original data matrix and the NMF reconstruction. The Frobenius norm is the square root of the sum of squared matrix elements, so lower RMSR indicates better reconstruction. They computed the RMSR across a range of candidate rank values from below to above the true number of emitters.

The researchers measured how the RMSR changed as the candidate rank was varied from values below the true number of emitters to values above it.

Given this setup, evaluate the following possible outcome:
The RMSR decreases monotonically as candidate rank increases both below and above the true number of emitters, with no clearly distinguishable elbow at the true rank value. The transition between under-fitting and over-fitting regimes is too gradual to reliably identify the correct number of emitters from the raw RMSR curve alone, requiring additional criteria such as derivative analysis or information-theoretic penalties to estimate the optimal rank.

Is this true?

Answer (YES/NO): NO